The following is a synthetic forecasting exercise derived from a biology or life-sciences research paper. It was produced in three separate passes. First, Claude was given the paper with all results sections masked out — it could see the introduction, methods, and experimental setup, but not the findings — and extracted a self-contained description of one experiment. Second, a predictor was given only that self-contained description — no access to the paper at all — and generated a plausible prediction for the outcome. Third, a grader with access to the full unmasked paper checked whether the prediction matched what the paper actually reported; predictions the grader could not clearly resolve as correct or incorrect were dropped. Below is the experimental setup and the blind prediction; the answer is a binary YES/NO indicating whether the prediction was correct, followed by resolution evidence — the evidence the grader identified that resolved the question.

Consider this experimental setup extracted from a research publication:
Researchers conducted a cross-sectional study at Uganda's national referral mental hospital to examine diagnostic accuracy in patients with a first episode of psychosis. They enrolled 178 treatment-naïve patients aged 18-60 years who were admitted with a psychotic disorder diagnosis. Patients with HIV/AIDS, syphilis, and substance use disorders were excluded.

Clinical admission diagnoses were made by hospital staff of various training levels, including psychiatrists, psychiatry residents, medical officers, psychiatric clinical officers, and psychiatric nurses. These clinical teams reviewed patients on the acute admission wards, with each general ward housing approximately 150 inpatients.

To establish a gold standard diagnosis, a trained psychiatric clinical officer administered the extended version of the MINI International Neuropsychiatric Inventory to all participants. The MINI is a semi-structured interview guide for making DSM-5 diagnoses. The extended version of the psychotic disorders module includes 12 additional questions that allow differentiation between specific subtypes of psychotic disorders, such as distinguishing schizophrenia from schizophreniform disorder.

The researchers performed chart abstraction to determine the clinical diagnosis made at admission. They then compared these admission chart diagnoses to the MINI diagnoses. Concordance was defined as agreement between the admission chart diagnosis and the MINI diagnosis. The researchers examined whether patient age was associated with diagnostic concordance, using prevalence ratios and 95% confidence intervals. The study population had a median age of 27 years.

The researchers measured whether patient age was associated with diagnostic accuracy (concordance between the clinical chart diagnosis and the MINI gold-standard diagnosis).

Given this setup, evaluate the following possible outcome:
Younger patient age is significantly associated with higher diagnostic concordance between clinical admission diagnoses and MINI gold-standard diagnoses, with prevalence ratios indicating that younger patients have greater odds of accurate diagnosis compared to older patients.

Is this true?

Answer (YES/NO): NO